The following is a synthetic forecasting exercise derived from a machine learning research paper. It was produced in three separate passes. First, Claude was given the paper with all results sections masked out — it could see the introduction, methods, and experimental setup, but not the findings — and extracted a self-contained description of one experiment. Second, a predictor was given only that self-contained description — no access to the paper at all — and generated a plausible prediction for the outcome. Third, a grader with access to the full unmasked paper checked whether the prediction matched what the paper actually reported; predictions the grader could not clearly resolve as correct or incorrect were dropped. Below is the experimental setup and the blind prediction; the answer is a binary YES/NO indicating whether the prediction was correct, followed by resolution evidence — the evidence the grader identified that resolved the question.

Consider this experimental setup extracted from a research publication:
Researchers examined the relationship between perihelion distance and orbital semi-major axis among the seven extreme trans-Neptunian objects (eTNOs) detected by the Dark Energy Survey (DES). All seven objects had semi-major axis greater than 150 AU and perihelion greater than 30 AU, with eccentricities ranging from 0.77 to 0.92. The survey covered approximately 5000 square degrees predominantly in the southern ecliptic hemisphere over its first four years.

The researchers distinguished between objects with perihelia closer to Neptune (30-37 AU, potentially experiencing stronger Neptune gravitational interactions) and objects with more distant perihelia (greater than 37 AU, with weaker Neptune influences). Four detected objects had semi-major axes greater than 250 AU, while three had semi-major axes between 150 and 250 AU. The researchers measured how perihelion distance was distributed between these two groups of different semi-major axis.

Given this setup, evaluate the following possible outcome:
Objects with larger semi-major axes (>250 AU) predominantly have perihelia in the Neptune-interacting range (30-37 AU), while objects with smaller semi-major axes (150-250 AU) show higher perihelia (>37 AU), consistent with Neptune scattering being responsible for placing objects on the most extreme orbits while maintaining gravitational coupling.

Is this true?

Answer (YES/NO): NO